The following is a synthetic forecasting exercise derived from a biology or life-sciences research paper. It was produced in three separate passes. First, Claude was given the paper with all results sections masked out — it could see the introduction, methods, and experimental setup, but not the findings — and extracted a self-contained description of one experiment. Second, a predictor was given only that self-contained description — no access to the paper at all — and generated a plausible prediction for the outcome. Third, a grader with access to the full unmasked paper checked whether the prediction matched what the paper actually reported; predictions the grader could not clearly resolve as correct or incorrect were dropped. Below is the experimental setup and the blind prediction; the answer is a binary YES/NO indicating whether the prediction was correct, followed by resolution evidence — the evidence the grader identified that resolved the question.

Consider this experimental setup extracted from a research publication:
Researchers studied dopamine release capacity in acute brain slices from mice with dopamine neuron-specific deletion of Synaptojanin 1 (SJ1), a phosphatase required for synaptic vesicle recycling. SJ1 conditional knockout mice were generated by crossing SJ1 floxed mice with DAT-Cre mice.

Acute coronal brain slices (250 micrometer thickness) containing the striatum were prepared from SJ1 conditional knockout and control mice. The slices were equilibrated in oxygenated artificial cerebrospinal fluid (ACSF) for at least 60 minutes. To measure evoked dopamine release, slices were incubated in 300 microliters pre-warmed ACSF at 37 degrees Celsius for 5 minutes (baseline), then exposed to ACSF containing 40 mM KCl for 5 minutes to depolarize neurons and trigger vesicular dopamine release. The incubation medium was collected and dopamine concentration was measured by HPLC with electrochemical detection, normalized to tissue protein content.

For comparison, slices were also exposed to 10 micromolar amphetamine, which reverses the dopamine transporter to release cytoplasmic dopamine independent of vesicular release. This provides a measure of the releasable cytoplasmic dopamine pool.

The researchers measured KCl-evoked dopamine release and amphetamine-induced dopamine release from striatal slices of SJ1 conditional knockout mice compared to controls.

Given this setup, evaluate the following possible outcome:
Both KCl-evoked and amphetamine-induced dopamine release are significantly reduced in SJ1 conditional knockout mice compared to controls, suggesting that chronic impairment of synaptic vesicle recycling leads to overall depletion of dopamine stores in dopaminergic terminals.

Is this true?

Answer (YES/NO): YES